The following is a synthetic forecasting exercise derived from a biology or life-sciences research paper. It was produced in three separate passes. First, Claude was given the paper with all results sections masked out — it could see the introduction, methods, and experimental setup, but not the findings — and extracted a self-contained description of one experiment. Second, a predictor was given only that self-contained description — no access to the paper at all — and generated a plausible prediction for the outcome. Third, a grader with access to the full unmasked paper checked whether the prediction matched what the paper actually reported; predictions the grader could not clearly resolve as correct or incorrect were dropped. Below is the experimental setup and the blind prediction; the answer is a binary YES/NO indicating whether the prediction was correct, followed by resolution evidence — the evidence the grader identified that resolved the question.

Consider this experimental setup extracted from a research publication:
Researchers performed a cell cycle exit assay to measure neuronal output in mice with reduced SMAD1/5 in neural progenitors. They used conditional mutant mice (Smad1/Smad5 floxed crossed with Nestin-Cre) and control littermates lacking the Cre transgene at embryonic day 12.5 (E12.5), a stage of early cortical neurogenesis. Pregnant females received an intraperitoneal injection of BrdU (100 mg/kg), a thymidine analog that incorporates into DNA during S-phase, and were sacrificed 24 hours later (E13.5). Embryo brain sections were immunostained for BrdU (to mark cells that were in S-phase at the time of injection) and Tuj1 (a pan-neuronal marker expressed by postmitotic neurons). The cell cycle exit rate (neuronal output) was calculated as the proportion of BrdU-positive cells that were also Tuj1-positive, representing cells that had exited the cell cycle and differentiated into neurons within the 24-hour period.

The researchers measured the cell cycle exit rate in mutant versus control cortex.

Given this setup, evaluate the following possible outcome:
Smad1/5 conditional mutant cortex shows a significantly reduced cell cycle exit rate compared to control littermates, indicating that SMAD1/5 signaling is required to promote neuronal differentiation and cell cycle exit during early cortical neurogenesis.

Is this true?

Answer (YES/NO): NO